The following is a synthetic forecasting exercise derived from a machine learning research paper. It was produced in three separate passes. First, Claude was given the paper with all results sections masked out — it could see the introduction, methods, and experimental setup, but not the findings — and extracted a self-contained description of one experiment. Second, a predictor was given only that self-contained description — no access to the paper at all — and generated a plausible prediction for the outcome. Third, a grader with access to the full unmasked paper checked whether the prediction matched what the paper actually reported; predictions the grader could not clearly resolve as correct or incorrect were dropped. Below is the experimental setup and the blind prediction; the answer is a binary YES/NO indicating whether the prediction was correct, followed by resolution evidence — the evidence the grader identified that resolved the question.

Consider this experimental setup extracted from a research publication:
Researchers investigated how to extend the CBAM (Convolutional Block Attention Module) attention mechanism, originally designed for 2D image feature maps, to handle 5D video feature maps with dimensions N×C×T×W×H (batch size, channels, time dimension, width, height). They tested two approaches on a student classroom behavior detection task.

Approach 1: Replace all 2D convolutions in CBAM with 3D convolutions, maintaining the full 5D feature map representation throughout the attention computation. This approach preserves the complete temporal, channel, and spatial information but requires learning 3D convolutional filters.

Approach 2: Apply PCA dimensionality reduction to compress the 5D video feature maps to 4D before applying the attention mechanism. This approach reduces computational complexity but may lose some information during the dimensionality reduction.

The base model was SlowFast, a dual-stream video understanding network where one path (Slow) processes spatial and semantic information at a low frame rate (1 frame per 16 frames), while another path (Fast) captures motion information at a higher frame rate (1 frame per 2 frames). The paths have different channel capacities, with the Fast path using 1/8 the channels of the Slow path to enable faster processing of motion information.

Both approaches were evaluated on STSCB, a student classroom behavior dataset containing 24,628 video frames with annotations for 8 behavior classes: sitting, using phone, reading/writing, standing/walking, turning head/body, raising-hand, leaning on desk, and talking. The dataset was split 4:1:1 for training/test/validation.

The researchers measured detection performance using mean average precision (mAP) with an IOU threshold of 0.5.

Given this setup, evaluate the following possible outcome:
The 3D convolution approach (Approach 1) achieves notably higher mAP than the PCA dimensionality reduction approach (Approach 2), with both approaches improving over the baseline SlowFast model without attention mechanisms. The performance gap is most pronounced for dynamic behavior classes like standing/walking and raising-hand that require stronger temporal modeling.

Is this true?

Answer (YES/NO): NO